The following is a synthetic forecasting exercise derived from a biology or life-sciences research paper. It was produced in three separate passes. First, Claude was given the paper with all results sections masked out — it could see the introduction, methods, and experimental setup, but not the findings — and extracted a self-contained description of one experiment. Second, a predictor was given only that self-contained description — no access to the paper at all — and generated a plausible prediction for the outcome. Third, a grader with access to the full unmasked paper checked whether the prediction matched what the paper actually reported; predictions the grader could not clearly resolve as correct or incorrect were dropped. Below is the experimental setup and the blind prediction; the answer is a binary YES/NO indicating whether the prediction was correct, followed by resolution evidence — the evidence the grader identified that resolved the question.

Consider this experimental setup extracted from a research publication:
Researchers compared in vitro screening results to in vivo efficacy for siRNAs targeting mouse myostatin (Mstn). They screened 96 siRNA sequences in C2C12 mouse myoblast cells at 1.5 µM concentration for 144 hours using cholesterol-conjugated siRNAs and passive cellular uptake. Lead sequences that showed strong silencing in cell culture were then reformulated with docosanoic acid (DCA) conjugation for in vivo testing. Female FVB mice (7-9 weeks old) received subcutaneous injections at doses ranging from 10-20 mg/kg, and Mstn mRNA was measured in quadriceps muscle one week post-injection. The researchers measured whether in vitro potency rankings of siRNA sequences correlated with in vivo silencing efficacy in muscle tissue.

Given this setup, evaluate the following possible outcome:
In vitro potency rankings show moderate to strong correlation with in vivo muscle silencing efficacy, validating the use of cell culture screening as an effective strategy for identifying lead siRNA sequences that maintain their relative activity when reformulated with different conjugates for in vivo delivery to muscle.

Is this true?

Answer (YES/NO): YES